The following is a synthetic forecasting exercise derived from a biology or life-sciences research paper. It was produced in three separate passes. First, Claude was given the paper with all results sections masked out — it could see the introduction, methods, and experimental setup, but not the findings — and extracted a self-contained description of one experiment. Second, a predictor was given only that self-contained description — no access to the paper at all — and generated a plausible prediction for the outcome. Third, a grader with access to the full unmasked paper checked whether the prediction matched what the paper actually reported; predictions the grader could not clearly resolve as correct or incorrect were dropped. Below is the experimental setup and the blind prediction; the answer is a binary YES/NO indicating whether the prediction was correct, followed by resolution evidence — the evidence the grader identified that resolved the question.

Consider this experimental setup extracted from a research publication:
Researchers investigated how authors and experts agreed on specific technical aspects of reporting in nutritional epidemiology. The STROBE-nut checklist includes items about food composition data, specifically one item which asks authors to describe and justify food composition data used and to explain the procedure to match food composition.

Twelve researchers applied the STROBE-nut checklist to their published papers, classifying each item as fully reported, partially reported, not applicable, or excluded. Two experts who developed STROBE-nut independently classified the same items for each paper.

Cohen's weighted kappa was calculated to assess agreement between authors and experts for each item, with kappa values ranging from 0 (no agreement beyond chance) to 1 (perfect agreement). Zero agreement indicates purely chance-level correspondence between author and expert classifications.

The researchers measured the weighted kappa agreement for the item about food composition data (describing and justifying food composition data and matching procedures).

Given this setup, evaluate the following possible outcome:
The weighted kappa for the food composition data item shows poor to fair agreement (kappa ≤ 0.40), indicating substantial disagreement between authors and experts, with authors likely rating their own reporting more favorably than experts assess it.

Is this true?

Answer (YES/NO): NO